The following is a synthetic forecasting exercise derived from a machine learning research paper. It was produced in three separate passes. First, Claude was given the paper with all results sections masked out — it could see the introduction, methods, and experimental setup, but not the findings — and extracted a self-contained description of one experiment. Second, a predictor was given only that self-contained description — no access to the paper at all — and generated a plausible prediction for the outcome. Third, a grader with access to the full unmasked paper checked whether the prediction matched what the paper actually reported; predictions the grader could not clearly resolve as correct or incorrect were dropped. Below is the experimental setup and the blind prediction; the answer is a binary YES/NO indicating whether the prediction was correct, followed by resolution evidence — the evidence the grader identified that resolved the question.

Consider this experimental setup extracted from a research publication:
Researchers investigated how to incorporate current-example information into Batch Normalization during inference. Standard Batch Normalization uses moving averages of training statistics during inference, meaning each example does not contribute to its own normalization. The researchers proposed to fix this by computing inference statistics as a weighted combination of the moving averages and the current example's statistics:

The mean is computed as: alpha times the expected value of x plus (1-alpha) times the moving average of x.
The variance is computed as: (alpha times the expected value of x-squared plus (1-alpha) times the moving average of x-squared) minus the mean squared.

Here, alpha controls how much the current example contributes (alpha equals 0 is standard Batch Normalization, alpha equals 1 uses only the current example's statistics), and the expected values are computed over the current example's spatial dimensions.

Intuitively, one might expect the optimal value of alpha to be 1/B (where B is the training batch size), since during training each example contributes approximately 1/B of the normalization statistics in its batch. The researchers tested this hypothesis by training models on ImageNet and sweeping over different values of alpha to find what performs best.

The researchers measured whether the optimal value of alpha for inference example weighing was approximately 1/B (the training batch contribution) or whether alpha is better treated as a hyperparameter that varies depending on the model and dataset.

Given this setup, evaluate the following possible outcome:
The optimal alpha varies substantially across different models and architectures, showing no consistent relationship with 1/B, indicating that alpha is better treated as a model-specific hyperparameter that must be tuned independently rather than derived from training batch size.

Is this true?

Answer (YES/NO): YES